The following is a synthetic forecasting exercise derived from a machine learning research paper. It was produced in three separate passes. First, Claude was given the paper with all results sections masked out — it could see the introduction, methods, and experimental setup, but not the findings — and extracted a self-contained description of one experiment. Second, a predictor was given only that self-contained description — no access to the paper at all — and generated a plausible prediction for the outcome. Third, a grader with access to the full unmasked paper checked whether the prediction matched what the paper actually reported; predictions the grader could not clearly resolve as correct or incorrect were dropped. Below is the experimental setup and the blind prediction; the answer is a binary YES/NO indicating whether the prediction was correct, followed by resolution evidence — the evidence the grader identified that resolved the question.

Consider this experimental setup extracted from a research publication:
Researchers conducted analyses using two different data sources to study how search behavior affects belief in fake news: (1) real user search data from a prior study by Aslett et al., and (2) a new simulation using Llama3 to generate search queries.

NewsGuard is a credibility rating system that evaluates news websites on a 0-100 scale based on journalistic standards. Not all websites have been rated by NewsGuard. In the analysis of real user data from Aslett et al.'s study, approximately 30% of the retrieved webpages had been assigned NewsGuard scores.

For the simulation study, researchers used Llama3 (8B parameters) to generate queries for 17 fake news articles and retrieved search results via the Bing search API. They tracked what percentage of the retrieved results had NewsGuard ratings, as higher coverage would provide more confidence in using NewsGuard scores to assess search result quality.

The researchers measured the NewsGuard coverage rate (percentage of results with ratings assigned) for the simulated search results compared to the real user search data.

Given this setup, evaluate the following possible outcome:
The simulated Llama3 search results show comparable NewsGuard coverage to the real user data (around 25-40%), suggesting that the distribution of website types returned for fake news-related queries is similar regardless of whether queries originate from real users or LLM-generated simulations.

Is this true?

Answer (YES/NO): NO